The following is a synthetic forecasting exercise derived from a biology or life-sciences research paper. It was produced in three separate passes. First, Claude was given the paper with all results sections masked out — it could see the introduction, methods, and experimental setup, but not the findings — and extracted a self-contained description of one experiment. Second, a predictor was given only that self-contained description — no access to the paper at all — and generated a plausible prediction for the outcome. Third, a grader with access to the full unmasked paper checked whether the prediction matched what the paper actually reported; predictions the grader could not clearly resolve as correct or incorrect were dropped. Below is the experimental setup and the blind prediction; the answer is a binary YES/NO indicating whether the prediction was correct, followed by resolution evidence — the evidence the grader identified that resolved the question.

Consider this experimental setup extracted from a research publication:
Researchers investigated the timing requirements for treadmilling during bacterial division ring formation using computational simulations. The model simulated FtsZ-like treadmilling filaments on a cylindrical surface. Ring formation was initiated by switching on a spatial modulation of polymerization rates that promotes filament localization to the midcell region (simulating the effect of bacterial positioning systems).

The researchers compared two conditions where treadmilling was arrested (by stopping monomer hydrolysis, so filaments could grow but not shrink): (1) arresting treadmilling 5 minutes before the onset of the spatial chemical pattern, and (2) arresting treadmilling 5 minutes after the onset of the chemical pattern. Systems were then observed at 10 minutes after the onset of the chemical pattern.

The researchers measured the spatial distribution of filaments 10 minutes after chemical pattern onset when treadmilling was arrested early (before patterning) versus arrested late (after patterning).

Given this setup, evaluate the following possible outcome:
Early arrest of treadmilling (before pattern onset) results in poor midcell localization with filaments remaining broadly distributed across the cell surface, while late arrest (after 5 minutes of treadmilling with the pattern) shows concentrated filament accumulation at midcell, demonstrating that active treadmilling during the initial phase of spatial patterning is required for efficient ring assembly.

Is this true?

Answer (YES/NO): YES